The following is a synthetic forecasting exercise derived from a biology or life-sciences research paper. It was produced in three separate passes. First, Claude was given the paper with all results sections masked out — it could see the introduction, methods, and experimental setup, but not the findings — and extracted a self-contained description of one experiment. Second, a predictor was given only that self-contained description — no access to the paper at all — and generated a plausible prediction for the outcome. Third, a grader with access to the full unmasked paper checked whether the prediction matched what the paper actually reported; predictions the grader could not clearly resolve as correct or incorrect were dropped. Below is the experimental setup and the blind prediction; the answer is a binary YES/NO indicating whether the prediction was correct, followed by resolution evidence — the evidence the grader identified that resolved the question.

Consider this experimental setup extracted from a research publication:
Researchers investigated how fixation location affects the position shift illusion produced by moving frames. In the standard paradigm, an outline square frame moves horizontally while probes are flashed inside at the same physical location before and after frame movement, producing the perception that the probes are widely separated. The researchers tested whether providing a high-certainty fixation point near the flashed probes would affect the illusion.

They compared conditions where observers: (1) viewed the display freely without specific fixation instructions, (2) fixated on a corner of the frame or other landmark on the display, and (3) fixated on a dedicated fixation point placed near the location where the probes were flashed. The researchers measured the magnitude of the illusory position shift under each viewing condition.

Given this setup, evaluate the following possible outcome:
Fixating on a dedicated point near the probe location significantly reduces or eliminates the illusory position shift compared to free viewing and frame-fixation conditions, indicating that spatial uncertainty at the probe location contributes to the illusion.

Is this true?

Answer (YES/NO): YES